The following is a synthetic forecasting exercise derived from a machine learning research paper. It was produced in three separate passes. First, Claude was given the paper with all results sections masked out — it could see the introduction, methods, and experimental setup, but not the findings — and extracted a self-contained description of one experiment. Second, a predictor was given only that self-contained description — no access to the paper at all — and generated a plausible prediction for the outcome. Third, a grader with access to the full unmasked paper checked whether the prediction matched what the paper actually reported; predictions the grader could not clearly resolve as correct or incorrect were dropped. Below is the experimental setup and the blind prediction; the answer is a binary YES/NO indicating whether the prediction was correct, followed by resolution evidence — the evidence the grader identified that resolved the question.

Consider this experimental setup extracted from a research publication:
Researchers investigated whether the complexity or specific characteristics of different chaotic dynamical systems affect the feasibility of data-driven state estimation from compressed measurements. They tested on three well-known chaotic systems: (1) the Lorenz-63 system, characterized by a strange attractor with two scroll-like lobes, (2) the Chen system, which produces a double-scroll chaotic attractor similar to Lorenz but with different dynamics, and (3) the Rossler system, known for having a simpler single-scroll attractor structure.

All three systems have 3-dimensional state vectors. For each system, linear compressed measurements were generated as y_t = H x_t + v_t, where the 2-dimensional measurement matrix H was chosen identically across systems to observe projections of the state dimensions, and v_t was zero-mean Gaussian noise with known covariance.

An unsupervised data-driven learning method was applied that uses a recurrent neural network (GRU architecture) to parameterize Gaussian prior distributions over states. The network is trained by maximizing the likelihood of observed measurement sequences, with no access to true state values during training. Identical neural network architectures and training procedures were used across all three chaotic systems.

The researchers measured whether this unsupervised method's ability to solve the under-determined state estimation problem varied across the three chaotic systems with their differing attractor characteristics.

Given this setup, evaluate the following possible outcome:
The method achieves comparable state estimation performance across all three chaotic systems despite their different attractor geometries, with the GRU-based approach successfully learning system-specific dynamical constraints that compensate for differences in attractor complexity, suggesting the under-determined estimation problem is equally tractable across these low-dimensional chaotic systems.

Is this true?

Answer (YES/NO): NO